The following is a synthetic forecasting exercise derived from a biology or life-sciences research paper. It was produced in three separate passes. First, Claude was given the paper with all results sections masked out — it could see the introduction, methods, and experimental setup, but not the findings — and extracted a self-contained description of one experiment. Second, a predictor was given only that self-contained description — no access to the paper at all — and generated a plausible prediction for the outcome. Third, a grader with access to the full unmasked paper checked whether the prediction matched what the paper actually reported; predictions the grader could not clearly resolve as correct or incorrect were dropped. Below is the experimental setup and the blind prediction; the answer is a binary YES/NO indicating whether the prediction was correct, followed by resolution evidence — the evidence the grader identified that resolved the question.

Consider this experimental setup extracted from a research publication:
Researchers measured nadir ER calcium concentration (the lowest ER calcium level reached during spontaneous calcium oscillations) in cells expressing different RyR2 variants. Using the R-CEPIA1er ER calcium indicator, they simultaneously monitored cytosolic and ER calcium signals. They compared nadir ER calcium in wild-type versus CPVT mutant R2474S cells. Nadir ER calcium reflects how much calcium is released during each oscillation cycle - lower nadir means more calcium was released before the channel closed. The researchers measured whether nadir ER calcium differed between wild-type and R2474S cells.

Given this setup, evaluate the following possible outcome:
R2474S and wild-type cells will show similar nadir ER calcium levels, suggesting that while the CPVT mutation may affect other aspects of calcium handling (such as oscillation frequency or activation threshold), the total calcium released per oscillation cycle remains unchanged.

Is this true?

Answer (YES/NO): NO